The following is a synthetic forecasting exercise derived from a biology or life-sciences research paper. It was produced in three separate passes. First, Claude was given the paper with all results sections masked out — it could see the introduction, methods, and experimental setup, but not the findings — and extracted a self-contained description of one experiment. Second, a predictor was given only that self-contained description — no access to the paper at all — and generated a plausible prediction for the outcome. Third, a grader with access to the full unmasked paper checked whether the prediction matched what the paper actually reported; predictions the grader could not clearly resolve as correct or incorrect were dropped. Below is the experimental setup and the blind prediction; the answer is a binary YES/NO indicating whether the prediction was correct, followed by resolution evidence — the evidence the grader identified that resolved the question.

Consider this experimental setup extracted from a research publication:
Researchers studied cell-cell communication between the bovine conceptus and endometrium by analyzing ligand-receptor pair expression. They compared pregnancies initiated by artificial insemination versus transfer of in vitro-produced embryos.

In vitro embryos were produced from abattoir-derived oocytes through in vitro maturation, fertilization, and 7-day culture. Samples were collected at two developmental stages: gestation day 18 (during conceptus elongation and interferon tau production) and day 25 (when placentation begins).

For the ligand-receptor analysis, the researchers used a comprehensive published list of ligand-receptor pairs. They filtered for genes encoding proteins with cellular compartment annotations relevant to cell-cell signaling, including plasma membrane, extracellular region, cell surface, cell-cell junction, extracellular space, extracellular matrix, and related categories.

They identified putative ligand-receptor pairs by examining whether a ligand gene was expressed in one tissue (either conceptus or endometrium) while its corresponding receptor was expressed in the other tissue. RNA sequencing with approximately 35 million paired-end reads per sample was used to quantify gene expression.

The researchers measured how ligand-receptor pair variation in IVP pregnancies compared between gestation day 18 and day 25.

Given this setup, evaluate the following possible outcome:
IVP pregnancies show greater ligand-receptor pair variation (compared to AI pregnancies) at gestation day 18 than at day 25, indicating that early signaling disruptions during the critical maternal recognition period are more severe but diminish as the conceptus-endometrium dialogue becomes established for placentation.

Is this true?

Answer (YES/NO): YES